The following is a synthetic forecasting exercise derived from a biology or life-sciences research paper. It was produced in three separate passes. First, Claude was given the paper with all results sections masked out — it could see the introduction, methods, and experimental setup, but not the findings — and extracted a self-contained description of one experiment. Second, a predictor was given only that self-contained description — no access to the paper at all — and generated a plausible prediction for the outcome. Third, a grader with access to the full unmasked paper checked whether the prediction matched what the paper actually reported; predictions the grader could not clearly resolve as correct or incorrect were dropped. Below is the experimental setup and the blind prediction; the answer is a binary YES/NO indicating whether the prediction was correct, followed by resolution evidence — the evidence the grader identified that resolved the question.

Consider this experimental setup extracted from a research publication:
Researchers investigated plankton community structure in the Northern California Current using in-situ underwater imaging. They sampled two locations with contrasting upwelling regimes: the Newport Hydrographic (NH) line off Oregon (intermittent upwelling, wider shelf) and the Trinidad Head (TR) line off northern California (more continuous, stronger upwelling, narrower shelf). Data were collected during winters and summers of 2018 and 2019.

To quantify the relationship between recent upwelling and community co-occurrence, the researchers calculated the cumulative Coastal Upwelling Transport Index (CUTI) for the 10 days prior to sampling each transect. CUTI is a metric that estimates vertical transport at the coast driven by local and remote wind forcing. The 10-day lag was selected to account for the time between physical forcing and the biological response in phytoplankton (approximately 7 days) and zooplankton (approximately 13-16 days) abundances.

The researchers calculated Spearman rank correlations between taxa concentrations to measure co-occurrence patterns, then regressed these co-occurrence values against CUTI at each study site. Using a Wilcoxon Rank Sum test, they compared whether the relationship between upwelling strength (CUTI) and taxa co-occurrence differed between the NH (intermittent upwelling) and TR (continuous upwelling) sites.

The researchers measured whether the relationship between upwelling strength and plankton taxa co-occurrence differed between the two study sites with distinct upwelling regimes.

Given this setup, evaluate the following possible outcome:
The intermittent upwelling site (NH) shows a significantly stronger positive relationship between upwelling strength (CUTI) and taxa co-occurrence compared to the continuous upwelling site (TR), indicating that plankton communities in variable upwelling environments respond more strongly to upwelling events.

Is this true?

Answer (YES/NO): NO